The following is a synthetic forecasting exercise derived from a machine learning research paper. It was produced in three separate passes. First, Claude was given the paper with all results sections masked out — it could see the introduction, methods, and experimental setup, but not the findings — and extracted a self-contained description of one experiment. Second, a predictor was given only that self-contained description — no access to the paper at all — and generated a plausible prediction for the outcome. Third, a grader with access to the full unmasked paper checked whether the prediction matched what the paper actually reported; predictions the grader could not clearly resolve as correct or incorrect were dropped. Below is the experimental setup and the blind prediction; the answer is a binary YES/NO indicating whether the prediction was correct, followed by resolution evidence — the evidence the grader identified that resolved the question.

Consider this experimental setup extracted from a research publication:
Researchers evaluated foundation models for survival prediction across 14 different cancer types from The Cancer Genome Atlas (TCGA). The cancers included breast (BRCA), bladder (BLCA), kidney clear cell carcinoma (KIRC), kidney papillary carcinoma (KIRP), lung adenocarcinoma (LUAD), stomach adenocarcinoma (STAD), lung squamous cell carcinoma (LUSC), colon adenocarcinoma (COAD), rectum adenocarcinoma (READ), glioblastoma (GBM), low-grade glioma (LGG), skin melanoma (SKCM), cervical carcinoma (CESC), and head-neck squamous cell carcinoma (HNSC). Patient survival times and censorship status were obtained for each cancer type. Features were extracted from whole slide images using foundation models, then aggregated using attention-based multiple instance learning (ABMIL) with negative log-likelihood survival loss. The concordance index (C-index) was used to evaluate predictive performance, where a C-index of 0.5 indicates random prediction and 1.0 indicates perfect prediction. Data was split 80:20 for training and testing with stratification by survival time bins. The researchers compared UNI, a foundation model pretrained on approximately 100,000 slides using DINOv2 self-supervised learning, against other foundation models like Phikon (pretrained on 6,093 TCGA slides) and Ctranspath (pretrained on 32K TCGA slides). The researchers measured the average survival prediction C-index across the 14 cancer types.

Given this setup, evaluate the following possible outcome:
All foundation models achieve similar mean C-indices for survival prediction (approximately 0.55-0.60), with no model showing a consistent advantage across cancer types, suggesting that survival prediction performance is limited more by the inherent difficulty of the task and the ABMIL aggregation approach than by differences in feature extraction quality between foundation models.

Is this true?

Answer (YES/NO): NO